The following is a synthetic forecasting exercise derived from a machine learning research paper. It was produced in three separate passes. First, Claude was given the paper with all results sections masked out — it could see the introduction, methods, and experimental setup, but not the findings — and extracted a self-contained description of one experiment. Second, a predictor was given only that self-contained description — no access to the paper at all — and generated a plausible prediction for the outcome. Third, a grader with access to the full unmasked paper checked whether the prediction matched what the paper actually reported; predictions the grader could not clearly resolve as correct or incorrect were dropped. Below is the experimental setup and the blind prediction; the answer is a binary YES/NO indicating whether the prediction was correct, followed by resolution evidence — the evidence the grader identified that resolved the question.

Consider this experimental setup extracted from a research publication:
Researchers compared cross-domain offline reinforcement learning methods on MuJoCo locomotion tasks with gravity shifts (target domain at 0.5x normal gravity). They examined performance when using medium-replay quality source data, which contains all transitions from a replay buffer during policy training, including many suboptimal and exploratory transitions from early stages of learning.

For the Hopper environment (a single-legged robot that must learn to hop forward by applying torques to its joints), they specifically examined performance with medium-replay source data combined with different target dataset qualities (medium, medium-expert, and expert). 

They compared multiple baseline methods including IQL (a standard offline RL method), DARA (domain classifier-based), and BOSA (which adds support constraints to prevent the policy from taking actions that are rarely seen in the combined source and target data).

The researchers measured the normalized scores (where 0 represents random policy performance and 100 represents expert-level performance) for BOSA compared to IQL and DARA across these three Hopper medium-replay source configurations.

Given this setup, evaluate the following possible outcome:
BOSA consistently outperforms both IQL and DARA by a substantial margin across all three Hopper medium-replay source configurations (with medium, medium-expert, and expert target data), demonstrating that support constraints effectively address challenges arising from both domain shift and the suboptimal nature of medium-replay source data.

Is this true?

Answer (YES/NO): NO